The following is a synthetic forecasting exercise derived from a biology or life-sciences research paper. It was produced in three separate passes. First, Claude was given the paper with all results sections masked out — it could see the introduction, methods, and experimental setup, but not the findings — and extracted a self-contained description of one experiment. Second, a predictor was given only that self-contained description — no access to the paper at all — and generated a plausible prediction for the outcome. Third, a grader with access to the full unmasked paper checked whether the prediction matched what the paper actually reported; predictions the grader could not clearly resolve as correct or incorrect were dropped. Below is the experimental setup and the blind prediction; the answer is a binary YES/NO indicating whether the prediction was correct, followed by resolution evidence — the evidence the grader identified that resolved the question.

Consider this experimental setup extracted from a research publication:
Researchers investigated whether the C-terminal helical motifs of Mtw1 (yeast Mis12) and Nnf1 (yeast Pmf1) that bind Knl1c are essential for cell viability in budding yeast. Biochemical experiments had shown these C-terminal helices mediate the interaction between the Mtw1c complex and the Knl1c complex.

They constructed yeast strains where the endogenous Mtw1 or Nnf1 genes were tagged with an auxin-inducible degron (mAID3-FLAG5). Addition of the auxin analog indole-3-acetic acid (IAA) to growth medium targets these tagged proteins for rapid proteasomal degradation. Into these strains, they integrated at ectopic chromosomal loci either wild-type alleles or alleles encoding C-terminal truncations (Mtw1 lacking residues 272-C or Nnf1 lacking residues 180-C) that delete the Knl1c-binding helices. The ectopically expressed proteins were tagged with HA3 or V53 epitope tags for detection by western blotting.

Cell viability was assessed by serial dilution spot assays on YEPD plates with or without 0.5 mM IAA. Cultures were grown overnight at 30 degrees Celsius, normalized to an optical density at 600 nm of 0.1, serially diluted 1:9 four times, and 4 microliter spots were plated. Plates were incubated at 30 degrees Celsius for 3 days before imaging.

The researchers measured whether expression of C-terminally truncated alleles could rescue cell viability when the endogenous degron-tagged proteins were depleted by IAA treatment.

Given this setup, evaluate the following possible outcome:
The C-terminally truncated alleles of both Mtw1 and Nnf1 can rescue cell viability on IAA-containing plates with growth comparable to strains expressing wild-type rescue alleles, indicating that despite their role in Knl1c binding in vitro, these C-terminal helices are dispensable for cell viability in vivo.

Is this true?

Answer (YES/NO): YES